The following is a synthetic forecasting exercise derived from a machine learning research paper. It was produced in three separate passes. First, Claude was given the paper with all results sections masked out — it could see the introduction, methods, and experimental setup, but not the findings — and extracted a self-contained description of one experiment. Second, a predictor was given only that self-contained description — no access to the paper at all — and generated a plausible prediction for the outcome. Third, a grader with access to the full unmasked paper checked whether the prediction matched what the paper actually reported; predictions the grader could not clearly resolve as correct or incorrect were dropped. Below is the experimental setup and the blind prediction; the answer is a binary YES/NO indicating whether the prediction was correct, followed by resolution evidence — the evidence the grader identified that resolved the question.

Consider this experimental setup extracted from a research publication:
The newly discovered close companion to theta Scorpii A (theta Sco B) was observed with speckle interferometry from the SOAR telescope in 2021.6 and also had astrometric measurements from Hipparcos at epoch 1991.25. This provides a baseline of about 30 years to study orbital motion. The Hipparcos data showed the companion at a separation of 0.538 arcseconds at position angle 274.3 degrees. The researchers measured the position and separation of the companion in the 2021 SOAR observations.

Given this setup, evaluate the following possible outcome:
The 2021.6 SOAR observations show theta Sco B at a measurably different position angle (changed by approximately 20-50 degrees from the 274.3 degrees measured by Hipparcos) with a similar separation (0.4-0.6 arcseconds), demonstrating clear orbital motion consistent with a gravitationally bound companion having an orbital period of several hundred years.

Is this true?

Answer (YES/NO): NO